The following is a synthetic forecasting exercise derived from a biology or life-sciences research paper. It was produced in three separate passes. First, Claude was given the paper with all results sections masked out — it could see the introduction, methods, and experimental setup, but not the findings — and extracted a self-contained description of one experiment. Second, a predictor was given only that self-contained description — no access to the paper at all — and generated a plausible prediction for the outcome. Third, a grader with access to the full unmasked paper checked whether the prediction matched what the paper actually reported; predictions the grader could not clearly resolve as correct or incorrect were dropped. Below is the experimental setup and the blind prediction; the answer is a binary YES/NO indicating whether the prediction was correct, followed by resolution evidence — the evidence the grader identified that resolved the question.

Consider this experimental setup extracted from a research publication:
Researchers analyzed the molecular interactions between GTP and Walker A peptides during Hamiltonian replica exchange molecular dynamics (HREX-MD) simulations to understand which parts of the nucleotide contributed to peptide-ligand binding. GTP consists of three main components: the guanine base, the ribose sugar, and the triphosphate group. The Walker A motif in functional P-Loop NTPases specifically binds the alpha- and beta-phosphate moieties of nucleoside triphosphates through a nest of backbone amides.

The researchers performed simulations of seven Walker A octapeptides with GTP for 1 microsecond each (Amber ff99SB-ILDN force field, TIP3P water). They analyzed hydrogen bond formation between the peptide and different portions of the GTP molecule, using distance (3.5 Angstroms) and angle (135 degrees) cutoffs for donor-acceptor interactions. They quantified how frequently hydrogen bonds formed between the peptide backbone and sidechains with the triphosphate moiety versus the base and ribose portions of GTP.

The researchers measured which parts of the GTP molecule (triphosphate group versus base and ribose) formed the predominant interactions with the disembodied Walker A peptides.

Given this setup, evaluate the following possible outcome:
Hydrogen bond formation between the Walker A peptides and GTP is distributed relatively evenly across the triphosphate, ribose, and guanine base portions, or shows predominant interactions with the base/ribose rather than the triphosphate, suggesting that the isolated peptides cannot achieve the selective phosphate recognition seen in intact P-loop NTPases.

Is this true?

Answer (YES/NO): YES